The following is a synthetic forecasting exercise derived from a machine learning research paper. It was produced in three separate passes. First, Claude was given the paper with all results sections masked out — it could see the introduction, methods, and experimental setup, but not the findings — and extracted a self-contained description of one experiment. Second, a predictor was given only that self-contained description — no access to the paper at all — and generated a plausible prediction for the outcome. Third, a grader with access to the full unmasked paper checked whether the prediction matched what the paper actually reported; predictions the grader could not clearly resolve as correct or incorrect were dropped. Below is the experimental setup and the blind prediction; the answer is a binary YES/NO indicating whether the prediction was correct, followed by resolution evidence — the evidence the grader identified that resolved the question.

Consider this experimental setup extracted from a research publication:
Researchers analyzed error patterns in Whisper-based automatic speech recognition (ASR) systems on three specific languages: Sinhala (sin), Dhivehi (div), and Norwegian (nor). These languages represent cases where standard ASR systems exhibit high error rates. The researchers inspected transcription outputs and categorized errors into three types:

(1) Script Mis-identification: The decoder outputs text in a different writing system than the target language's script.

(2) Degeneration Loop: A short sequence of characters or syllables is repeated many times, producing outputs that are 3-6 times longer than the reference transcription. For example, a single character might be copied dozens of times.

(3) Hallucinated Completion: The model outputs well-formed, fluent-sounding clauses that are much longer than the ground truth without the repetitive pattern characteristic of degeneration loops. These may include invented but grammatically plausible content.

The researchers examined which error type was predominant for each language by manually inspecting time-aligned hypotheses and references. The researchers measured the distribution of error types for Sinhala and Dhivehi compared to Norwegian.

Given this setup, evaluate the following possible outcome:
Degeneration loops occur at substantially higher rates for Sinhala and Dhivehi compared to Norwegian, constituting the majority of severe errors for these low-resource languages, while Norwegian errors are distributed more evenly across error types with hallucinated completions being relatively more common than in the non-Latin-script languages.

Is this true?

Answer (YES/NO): YES